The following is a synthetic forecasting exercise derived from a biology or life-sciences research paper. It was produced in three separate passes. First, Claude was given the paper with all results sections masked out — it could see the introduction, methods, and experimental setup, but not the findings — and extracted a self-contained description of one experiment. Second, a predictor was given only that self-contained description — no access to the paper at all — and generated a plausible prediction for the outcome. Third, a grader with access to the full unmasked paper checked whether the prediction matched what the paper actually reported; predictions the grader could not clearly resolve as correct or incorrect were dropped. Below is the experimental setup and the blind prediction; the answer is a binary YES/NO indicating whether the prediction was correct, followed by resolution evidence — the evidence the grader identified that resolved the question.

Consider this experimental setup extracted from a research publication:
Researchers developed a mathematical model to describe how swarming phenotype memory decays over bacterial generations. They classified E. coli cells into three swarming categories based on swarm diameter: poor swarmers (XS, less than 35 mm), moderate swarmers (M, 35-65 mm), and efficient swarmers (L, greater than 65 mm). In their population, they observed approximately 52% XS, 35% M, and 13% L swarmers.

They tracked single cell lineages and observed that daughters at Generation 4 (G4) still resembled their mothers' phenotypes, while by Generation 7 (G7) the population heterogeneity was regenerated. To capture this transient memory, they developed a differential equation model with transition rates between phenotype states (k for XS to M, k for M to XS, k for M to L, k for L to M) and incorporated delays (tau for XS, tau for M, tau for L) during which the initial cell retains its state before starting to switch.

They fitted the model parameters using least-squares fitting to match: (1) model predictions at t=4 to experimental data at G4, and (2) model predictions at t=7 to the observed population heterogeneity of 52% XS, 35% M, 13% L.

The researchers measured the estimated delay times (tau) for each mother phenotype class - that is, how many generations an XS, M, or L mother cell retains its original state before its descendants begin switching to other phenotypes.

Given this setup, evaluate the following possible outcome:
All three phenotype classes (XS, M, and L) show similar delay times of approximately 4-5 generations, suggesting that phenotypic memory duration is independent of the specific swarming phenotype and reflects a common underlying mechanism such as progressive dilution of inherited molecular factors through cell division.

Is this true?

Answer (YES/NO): NO